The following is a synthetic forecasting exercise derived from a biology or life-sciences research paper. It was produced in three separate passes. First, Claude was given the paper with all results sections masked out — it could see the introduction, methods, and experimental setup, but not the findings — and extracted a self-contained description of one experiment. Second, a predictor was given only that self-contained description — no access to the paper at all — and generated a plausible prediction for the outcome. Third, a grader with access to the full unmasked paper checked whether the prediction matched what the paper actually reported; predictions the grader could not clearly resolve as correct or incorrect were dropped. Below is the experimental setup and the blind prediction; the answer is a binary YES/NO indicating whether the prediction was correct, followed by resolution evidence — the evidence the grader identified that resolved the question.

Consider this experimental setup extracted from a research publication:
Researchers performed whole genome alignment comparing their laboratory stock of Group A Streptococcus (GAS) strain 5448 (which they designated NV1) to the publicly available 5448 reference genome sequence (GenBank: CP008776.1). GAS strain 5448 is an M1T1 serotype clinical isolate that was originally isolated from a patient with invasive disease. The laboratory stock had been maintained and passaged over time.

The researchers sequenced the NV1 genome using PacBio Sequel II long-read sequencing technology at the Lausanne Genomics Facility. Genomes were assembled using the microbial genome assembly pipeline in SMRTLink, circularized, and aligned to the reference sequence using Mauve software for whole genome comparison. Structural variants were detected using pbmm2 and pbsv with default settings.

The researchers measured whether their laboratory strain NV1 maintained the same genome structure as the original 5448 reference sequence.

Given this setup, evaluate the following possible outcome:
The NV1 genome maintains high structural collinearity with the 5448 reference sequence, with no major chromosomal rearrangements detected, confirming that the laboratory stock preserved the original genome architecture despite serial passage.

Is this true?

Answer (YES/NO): NO